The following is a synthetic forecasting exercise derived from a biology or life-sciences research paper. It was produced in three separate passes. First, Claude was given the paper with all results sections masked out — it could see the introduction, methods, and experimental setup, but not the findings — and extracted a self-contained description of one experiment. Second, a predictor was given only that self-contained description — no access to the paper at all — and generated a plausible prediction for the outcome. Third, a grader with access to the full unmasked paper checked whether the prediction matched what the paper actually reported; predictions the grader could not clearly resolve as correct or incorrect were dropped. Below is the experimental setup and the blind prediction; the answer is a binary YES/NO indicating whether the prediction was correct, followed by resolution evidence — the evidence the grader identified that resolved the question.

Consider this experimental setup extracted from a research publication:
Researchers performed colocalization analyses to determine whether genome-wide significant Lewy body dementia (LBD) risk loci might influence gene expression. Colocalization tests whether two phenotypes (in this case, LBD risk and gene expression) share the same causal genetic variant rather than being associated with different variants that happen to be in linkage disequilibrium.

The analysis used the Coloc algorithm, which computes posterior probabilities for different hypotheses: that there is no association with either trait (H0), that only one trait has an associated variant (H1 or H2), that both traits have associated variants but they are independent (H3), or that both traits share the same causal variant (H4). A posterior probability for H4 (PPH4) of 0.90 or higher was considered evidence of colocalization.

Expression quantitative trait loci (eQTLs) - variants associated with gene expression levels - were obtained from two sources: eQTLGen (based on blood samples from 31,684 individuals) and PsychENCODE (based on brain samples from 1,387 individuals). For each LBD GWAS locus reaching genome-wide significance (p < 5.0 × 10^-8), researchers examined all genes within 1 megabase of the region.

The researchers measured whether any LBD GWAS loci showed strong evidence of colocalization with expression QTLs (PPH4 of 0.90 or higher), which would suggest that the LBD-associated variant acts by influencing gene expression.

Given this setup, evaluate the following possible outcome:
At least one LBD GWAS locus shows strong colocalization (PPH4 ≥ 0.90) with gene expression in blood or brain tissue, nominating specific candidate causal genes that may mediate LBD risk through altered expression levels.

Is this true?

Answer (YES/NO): YES